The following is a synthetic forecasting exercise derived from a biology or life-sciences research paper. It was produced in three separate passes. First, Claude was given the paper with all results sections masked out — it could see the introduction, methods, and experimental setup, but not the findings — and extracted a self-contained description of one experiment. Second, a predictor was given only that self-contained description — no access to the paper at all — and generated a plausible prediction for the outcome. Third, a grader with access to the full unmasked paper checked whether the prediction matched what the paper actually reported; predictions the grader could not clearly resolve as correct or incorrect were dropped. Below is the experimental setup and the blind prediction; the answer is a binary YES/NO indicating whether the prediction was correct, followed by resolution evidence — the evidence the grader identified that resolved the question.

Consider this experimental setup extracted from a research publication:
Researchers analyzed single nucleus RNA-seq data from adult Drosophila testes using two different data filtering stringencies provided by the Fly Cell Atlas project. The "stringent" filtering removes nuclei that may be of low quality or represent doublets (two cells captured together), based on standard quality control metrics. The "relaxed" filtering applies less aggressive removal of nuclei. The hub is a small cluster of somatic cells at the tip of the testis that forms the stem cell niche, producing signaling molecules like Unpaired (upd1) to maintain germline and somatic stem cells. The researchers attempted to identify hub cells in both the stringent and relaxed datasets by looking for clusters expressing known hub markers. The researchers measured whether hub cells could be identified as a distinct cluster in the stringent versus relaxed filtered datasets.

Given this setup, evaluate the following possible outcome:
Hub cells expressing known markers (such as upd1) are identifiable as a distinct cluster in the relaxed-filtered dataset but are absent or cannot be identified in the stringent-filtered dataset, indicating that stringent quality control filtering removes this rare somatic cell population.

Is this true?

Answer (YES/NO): YES